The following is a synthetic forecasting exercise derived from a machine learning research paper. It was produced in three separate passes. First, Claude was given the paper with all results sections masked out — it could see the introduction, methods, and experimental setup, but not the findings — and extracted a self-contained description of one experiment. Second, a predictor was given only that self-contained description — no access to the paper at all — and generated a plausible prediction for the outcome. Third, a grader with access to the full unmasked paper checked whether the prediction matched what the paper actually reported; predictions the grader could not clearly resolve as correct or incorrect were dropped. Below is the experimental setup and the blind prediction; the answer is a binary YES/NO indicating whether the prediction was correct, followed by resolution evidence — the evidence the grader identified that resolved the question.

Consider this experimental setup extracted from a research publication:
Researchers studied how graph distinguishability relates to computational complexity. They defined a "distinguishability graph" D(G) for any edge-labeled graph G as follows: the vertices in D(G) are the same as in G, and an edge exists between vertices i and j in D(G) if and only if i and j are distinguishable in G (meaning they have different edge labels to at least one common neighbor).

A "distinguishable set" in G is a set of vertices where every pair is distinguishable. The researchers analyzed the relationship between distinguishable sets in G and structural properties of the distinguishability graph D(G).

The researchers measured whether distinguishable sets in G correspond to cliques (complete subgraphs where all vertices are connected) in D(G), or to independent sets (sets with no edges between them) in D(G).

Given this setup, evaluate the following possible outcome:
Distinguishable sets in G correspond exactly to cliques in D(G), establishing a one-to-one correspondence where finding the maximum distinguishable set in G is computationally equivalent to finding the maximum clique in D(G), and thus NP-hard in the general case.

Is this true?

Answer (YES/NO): YES